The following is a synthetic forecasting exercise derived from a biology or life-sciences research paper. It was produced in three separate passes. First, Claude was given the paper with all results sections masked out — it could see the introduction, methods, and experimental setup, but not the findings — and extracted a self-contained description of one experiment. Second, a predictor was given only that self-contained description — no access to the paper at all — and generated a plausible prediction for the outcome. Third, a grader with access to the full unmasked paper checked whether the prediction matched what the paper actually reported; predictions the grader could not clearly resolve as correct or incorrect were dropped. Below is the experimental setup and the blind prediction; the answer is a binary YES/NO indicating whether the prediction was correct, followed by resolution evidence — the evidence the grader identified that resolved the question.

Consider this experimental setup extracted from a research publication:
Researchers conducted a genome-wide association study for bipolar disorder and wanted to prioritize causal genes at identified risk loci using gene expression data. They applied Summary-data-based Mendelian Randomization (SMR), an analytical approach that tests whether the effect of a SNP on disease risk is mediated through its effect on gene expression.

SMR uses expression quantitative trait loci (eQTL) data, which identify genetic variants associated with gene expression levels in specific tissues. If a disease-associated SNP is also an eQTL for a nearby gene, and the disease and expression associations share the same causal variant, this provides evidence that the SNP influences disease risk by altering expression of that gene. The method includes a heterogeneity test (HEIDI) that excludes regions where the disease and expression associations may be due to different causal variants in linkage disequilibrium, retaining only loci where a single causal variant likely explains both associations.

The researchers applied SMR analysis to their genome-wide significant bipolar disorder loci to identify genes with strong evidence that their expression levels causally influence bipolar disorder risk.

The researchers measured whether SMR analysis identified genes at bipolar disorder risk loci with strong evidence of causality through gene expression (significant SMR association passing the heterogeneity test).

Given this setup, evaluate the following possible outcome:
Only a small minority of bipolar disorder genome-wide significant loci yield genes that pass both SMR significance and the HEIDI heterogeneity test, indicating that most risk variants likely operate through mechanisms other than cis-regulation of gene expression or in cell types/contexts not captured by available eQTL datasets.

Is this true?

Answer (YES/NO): NO